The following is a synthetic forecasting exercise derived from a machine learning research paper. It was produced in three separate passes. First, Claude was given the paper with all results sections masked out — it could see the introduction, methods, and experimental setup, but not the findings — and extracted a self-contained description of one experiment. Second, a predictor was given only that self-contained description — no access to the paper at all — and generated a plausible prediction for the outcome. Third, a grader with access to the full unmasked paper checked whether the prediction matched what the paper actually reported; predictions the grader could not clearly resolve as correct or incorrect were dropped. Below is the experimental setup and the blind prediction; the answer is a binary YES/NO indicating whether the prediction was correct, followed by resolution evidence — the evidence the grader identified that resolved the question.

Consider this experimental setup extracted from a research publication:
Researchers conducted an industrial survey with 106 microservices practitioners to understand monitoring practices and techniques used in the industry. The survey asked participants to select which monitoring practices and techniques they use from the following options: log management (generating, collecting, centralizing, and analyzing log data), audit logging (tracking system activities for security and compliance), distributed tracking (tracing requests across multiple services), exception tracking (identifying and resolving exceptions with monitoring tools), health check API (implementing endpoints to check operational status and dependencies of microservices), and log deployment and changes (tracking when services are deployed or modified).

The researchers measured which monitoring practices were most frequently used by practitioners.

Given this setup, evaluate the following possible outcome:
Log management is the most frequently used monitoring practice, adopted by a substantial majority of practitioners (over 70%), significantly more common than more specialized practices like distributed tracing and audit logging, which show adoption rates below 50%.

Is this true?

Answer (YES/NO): NO